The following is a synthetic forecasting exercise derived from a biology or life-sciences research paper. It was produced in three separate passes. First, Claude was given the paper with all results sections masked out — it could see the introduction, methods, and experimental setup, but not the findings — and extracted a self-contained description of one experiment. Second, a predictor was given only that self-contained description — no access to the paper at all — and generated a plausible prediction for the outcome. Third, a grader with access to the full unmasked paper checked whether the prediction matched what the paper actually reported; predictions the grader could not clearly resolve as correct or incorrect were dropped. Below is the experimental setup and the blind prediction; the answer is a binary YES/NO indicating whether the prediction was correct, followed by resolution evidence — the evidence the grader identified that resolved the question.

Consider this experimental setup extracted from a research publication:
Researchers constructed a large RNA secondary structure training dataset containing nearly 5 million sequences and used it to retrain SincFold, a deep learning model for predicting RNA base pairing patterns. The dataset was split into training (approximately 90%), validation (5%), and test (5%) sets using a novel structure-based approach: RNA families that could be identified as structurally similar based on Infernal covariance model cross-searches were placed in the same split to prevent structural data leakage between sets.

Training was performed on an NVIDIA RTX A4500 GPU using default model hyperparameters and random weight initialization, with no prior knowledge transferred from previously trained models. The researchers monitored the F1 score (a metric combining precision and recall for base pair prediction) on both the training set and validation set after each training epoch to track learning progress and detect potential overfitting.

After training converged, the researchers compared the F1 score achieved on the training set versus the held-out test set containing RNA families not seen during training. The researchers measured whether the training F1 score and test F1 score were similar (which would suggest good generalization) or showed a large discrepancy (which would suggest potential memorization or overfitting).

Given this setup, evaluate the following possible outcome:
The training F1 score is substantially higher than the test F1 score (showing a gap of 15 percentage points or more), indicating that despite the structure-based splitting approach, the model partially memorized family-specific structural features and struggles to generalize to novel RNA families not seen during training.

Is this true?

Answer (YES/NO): YES